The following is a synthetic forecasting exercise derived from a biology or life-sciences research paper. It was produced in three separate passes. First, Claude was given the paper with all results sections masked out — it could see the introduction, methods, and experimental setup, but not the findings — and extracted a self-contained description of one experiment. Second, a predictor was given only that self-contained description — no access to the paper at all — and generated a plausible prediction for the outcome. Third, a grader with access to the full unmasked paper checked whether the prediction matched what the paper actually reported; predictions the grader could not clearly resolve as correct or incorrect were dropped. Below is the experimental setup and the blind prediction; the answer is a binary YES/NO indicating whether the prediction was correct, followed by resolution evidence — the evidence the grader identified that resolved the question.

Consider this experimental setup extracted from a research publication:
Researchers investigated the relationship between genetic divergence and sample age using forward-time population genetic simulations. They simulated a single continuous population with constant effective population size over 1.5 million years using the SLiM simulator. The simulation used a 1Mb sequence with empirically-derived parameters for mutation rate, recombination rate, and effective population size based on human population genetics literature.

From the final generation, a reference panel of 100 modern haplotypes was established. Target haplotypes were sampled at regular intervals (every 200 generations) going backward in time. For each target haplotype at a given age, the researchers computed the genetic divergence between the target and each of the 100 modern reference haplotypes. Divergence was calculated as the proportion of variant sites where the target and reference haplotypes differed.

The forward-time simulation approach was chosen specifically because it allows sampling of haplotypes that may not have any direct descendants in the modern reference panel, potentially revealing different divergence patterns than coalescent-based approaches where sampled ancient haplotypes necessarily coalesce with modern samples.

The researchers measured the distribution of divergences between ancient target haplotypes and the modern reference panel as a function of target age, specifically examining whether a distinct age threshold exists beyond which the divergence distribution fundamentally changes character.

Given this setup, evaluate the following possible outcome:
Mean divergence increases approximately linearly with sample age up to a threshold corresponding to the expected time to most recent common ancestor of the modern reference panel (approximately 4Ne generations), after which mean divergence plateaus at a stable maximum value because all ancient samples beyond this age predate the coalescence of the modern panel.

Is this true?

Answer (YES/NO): NO